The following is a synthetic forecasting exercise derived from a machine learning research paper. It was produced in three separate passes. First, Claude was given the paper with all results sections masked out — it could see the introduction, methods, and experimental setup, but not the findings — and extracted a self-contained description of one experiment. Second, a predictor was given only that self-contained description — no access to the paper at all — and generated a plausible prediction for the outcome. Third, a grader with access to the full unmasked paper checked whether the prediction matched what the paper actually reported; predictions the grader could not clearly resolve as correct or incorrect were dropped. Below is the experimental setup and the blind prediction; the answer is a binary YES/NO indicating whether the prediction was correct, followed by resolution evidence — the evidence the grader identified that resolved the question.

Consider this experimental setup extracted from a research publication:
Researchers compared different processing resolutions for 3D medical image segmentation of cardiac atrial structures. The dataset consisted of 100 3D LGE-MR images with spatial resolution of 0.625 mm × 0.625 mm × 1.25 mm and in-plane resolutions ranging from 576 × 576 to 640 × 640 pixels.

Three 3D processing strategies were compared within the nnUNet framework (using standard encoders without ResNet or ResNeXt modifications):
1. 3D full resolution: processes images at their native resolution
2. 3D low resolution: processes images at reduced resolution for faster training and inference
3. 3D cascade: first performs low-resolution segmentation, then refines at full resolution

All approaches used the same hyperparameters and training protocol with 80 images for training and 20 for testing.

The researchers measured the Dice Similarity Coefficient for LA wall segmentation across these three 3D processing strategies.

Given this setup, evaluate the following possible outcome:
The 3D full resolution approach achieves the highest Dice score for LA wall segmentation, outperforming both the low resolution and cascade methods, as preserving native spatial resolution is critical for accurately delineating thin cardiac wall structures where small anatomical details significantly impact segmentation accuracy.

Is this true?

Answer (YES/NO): NO